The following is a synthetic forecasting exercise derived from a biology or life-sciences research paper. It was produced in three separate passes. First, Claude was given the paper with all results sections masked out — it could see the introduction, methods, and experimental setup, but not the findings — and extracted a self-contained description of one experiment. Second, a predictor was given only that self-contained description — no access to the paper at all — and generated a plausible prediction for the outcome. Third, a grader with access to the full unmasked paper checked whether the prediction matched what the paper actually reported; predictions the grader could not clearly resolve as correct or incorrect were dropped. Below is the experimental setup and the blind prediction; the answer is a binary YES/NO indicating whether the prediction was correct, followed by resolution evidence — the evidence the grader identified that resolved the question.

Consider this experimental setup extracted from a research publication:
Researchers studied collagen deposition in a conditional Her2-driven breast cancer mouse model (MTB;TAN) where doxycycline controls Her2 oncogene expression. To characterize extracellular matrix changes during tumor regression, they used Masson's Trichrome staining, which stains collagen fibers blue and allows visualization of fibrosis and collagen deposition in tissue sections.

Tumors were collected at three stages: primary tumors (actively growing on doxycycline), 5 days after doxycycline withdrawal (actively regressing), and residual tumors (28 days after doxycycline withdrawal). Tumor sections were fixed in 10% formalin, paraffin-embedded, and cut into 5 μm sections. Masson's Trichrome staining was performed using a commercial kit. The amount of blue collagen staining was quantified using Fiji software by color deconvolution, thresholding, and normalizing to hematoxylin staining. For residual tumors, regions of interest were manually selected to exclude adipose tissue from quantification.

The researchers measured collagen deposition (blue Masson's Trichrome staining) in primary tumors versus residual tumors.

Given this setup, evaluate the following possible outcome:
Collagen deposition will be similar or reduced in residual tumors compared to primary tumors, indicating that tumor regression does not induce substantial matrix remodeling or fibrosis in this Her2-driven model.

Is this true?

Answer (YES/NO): NO